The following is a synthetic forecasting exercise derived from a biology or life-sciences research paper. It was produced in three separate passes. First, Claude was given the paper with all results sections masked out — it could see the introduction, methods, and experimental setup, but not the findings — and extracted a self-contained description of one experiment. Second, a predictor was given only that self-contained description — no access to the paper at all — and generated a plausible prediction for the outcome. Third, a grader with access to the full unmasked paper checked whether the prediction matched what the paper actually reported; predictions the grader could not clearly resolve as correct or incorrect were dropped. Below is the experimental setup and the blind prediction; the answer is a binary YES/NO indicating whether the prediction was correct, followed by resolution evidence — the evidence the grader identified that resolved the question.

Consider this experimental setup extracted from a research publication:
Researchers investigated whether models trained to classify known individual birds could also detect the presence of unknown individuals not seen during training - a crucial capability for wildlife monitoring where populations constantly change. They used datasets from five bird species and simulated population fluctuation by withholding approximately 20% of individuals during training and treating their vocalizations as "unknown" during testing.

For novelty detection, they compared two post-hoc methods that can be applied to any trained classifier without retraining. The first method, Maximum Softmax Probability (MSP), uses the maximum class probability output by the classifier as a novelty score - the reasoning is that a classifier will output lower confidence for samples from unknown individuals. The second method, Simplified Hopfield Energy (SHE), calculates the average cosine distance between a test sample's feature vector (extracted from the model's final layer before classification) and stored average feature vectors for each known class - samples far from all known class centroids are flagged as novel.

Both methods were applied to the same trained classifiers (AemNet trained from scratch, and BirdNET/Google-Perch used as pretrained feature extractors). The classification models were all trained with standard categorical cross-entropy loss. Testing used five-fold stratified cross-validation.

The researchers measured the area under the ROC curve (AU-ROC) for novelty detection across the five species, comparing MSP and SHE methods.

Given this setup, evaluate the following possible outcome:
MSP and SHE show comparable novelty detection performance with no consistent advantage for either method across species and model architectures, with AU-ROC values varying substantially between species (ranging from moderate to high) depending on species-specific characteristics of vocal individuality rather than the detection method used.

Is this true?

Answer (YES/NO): NO